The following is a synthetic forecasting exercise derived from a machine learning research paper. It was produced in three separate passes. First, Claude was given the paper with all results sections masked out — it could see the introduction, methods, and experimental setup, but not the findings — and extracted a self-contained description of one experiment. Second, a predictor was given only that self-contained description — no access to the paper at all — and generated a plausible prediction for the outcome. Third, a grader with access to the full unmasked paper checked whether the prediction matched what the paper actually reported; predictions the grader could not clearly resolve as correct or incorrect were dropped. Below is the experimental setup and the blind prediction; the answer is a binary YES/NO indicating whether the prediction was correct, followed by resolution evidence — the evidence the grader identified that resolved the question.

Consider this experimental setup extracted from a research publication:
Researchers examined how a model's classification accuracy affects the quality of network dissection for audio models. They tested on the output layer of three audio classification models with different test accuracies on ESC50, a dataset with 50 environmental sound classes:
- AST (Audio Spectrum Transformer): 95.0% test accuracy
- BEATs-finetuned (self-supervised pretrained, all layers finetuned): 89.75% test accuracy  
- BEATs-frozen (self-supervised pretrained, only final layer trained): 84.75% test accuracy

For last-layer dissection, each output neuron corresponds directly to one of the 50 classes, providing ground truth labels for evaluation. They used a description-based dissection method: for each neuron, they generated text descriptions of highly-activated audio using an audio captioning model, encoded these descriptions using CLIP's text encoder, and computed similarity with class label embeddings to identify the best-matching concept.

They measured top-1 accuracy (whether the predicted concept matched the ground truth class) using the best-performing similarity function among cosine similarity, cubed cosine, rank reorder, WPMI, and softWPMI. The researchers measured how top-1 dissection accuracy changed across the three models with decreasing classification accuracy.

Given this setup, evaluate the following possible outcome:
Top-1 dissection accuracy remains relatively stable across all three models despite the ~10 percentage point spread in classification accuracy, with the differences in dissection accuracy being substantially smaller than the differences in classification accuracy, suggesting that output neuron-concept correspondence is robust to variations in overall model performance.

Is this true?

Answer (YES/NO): NO